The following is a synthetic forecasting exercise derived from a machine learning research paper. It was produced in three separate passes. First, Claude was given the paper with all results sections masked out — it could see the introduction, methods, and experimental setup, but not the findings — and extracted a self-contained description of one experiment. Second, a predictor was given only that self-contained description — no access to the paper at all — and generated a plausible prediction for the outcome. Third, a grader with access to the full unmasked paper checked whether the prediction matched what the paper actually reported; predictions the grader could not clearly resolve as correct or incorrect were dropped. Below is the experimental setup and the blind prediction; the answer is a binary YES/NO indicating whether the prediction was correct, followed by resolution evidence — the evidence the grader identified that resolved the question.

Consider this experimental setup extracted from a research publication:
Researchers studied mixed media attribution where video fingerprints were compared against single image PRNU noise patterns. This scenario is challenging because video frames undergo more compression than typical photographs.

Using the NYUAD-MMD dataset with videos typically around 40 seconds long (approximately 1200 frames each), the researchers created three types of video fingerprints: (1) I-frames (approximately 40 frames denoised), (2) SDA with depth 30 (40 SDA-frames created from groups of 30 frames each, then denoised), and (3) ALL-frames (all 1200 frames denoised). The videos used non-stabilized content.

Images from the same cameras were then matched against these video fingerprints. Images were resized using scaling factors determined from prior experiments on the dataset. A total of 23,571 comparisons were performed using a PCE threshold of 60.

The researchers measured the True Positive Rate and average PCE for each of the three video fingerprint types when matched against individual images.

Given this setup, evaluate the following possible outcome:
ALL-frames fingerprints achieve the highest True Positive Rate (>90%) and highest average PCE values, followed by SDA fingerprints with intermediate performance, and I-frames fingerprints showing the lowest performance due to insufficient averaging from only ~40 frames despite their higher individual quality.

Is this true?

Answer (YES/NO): NO